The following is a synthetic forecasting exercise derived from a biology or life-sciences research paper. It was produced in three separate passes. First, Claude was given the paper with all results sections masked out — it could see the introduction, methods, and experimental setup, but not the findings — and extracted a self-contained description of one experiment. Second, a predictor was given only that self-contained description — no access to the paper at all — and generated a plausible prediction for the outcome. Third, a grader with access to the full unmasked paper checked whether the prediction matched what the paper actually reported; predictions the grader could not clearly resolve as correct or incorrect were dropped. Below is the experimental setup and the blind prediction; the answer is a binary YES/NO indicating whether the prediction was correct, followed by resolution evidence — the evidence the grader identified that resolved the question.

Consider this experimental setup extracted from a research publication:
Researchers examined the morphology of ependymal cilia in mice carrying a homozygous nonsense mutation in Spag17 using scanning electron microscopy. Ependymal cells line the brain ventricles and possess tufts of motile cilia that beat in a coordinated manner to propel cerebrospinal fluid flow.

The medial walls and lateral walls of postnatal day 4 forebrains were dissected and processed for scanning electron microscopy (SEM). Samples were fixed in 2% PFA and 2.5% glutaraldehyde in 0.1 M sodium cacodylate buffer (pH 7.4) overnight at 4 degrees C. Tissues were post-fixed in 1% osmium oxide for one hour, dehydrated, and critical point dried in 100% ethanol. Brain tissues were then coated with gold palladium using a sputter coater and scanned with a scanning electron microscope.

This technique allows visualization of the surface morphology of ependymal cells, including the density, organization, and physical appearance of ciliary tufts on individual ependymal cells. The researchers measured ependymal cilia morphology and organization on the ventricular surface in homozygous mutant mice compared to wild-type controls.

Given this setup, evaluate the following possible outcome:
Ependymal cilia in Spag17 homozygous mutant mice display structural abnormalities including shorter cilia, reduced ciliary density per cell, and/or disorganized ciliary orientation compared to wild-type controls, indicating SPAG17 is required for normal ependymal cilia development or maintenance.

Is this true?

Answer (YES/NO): NO